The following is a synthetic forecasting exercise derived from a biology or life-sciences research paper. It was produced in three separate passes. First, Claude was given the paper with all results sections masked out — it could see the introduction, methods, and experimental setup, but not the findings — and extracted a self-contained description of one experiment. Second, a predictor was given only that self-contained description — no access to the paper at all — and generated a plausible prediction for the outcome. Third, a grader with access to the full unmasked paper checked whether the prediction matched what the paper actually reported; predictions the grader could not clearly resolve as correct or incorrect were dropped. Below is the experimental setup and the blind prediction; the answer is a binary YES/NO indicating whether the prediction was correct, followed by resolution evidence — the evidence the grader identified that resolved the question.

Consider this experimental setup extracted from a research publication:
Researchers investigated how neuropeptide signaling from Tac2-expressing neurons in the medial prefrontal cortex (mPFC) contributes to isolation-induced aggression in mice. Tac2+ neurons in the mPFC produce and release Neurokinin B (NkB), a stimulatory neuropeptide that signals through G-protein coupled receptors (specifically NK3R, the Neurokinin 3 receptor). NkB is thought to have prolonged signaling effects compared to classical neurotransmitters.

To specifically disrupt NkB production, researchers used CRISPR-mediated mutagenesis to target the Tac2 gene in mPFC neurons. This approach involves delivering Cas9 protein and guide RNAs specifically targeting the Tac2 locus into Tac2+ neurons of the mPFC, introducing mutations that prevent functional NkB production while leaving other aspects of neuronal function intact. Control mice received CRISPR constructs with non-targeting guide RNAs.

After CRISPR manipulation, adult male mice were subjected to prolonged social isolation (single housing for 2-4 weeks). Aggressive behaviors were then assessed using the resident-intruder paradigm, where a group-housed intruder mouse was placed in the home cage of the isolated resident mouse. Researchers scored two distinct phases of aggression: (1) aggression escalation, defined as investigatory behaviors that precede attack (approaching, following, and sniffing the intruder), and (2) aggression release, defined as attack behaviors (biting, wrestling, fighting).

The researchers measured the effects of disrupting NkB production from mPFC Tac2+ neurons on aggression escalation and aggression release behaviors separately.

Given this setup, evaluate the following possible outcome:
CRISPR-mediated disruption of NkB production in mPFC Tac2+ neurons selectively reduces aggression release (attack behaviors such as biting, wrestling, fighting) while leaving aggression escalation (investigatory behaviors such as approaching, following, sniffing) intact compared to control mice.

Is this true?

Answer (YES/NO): NO